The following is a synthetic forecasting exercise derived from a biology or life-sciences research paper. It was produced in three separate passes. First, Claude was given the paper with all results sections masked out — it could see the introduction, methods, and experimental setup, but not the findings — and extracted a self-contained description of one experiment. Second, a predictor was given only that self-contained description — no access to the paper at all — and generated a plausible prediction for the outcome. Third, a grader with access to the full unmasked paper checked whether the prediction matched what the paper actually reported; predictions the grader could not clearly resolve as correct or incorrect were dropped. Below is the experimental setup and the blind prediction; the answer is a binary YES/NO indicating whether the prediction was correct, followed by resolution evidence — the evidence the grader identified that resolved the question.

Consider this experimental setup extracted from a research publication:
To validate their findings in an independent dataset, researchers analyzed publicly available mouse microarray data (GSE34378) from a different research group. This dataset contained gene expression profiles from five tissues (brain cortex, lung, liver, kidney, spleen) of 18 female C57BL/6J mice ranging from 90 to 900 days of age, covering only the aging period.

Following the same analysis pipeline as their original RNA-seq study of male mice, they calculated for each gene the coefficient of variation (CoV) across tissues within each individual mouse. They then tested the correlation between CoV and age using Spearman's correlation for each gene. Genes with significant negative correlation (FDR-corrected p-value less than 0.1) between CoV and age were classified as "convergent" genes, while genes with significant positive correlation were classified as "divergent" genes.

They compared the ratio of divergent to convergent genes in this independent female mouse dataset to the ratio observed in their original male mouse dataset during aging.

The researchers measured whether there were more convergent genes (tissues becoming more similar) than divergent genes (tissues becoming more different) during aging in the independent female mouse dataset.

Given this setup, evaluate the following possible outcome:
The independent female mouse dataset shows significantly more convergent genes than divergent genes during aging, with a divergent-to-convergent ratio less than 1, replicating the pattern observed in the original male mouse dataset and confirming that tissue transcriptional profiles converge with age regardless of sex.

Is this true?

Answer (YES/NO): YES